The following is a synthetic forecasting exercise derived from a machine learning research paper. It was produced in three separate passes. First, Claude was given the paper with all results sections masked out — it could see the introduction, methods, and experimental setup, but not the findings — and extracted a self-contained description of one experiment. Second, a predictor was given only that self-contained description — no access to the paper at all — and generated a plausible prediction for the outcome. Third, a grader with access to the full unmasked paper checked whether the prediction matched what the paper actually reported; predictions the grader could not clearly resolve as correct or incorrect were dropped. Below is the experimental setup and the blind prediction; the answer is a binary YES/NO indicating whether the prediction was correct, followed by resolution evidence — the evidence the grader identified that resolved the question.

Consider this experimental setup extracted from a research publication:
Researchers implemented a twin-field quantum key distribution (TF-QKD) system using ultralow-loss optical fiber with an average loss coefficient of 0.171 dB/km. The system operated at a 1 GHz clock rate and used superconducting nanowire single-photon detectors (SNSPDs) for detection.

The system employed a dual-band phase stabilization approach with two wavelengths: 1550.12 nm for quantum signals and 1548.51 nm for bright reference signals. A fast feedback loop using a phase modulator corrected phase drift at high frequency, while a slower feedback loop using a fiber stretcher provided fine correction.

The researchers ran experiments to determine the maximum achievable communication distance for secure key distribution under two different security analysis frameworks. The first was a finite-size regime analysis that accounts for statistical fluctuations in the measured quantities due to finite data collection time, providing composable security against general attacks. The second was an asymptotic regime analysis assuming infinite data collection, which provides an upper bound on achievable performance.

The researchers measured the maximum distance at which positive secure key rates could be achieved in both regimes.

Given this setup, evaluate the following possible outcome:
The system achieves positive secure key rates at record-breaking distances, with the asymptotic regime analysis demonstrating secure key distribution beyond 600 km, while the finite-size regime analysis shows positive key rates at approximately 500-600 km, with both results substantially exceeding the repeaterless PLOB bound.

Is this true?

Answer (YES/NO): YES